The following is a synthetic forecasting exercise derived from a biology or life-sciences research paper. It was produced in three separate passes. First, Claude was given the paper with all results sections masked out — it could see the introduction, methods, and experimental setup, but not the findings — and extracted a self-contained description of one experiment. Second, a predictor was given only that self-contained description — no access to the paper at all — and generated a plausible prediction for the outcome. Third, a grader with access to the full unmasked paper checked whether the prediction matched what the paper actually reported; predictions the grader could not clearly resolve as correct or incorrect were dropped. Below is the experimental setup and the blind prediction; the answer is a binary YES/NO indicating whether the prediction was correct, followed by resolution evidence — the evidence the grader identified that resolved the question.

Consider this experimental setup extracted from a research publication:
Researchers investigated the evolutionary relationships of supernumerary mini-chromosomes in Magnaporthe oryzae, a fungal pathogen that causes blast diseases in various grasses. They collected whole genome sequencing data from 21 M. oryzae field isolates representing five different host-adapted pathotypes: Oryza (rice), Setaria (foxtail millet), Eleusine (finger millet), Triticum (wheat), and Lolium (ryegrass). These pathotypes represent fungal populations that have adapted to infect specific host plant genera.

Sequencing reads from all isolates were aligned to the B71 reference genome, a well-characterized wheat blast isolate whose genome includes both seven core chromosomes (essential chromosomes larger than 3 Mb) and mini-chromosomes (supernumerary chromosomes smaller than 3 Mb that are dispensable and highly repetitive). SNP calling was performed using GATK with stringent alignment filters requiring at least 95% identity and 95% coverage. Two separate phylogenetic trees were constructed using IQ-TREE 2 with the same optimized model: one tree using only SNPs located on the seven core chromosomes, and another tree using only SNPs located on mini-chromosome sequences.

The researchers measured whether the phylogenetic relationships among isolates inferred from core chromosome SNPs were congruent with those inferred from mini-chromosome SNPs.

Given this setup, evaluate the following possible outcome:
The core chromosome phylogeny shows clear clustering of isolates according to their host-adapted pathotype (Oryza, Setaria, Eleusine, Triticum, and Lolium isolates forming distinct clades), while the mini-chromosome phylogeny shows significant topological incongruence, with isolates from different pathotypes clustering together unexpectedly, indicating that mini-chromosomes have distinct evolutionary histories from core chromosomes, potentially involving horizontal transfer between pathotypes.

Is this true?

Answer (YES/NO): YES